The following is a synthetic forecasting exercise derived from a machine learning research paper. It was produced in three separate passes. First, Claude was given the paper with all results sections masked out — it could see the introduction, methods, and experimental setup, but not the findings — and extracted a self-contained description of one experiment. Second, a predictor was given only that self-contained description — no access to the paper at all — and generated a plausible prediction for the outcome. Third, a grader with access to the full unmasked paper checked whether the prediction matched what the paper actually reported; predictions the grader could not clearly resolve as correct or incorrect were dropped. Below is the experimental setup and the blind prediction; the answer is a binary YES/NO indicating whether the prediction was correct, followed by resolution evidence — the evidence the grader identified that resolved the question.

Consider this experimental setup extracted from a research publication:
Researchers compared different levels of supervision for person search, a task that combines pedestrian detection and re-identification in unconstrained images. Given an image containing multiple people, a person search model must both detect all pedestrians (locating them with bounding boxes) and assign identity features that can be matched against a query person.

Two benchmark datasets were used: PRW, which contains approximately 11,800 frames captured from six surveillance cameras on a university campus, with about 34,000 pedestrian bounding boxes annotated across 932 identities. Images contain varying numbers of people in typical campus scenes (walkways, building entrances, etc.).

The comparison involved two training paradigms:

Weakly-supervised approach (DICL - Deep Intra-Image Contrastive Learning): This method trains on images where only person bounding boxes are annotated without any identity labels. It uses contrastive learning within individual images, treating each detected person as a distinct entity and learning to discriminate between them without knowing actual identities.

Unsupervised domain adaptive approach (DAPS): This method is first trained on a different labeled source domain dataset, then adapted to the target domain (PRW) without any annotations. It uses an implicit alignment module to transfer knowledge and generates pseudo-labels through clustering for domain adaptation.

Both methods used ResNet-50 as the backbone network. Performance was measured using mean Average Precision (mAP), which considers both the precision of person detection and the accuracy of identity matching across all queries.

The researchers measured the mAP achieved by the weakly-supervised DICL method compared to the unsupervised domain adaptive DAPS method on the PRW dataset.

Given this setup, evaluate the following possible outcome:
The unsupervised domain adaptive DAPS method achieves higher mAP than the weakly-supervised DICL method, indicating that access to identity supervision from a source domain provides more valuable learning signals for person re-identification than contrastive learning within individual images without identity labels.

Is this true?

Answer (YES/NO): NO